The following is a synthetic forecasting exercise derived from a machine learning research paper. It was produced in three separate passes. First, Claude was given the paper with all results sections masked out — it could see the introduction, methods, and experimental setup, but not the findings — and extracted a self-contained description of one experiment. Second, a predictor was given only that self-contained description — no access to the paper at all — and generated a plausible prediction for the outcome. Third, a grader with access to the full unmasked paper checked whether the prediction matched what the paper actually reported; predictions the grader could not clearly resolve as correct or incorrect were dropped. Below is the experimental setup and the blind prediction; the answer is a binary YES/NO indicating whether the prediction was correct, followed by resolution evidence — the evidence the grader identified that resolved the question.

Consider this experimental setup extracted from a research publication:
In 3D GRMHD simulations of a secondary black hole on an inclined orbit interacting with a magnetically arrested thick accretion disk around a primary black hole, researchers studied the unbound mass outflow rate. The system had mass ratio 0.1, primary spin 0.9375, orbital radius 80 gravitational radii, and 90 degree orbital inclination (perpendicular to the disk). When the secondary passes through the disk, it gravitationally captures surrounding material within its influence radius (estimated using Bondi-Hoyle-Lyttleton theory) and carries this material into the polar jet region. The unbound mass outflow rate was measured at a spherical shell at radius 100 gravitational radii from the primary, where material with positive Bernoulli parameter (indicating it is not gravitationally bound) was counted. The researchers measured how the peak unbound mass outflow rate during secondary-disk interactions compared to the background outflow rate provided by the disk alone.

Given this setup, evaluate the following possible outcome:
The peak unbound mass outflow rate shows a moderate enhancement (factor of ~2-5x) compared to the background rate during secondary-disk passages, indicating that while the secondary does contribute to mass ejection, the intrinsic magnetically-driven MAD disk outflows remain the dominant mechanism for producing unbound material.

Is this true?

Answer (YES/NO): YES